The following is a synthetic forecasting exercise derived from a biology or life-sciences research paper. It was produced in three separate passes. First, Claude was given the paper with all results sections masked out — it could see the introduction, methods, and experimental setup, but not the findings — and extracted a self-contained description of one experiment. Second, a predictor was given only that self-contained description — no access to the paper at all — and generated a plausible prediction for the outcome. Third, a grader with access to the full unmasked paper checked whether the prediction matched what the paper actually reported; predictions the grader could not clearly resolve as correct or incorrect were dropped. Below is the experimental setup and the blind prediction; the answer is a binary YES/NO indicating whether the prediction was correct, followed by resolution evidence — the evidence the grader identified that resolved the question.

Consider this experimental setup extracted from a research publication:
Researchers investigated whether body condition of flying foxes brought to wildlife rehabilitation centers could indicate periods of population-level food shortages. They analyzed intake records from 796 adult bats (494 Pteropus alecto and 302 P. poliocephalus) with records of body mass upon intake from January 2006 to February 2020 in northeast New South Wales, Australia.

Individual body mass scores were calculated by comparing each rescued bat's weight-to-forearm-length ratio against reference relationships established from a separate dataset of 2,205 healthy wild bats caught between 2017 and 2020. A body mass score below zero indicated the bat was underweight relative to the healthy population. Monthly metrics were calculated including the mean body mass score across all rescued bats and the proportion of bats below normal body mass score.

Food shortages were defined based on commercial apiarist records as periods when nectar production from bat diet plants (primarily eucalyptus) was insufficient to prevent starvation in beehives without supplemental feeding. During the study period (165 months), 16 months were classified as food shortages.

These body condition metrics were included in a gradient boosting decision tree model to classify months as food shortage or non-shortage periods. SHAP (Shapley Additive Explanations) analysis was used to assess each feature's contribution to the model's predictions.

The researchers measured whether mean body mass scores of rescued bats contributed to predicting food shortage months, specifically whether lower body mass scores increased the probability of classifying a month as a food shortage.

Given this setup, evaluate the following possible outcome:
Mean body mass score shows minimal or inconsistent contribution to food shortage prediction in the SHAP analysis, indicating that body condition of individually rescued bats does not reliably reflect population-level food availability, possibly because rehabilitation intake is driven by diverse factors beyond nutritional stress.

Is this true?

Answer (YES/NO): YES